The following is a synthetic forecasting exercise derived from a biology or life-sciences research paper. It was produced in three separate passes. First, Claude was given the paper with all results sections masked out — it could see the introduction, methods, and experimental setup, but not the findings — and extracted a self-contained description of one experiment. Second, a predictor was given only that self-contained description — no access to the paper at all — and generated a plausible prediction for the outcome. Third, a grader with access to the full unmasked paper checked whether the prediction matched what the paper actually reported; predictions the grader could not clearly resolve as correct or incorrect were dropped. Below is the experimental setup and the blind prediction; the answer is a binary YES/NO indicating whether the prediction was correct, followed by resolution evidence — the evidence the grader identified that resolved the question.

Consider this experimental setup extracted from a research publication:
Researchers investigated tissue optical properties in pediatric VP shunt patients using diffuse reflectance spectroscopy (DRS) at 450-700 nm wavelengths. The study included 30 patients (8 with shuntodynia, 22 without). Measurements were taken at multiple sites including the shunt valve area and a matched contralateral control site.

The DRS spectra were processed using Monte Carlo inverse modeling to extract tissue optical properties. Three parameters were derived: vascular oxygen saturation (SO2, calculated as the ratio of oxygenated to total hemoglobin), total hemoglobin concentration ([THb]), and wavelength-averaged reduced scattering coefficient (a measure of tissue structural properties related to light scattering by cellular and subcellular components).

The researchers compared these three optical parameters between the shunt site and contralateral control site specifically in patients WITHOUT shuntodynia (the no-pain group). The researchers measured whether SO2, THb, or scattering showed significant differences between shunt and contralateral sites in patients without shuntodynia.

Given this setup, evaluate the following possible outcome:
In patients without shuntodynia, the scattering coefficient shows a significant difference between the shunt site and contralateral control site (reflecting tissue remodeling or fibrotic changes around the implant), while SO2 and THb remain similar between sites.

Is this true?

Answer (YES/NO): NO